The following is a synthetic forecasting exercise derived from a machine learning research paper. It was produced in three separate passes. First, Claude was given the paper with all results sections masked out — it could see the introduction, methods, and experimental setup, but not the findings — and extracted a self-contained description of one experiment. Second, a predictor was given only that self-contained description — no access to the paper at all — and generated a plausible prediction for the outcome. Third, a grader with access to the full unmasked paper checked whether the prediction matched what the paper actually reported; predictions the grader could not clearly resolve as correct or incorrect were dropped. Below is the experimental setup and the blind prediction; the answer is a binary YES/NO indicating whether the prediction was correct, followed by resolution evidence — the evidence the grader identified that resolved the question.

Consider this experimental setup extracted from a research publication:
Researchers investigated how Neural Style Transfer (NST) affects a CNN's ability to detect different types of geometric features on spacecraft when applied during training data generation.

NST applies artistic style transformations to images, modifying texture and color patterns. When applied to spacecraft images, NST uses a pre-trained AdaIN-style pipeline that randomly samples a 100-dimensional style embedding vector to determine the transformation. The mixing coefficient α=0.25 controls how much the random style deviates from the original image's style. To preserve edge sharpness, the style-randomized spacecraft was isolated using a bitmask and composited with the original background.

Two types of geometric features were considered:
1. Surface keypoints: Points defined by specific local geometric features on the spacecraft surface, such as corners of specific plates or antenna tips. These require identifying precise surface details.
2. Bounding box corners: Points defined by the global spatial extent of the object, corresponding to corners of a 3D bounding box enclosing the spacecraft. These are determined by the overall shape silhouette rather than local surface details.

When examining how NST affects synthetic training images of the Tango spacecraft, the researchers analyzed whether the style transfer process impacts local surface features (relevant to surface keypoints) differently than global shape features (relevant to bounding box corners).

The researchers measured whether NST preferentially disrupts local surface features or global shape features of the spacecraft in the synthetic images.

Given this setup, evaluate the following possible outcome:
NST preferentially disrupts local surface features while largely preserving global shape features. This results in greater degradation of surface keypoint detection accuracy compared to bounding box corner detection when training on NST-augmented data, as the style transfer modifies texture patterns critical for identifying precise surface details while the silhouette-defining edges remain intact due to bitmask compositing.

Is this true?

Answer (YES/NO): NO